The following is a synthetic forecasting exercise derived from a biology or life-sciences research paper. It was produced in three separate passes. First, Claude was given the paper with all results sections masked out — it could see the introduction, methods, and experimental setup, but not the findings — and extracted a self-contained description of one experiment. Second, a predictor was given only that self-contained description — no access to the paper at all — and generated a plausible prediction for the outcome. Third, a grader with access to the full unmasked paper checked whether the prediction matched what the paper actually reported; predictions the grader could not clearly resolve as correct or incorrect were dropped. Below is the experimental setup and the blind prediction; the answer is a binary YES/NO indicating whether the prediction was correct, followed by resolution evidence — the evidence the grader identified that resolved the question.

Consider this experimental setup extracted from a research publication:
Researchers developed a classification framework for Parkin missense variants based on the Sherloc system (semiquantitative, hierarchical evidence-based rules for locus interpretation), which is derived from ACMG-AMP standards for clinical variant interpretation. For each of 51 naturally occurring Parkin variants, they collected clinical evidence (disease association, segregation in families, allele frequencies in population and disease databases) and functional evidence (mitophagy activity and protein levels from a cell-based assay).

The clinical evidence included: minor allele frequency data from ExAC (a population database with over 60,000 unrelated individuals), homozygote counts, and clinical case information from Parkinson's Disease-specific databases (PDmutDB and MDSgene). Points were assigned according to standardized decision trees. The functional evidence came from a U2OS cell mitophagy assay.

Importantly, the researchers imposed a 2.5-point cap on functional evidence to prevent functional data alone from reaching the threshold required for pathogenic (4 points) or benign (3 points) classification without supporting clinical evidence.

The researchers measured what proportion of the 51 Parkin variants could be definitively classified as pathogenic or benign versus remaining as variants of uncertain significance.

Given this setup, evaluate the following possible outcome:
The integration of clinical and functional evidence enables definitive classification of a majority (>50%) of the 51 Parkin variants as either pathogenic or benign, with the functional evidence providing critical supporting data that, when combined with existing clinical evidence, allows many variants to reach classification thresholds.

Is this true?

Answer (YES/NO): NO